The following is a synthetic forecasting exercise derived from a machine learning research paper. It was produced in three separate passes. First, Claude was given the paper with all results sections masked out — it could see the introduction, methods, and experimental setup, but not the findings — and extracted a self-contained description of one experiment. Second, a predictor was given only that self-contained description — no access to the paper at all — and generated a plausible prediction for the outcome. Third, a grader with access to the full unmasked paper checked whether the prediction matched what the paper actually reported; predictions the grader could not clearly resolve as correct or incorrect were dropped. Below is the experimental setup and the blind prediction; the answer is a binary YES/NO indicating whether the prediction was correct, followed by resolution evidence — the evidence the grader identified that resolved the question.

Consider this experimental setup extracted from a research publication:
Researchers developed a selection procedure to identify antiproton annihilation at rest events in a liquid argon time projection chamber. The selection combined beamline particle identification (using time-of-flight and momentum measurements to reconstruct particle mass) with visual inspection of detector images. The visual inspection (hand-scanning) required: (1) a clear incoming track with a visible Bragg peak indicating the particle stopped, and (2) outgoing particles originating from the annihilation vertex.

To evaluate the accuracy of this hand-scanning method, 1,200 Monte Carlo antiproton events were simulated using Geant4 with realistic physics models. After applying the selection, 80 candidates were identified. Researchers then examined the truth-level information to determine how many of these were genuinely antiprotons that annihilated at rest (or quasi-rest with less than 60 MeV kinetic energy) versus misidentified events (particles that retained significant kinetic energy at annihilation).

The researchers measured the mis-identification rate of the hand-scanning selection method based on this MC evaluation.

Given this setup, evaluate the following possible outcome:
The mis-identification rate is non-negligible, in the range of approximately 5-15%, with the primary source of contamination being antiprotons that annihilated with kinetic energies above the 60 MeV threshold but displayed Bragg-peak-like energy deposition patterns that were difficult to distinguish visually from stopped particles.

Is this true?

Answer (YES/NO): NO